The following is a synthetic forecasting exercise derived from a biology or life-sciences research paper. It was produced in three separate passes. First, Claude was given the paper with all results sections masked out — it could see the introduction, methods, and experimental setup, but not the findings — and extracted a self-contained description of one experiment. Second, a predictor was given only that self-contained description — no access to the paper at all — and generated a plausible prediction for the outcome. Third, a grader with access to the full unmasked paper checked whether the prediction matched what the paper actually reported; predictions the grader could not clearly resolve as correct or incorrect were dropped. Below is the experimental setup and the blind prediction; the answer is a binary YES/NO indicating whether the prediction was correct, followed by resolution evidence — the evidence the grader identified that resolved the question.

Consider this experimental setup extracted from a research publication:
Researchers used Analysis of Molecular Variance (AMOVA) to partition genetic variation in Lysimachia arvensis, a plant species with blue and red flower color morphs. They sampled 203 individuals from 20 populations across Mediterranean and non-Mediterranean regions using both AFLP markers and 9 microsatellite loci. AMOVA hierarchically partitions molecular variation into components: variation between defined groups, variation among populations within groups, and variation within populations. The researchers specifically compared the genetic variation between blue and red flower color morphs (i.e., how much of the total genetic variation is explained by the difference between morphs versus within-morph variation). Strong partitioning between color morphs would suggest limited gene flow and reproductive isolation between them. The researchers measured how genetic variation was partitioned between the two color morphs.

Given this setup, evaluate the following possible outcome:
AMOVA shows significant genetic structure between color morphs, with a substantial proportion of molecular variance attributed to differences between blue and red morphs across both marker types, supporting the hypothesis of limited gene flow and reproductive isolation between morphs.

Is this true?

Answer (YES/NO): YES